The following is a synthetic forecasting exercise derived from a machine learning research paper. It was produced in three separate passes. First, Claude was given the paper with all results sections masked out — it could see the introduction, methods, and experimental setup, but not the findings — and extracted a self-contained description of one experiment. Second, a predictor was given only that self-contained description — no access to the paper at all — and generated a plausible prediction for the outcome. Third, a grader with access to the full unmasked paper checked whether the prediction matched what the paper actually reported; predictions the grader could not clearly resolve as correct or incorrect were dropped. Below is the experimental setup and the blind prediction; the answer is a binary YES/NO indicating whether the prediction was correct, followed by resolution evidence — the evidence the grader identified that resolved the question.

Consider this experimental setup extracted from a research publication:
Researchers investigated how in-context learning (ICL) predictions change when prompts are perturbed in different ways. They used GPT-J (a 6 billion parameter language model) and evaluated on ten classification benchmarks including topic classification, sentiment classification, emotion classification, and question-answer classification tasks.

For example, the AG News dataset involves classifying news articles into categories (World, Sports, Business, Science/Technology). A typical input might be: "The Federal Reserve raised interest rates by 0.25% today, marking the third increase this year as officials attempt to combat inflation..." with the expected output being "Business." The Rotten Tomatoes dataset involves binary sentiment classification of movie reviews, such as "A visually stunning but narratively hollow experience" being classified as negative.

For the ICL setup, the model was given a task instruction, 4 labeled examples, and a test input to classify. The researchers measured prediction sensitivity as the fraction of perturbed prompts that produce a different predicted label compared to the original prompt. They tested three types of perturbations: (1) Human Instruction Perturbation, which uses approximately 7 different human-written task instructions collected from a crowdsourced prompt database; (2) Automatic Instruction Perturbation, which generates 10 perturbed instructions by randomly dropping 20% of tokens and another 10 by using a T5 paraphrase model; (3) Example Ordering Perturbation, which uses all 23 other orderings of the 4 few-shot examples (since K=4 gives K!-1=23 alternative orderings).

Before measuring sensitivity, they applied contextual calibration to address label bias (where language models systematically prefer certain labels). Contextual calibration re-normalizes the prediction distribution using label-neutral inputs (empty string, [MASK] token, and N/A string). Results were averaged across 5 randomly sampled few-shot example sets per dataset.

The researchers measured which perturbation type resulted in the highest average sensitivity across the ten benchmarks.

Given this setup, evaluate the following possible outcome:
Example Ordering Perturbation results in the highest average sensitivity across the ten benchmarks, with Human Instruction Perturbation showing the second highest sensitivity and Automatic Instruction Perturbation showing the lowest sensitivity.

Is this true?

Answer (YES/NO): NO